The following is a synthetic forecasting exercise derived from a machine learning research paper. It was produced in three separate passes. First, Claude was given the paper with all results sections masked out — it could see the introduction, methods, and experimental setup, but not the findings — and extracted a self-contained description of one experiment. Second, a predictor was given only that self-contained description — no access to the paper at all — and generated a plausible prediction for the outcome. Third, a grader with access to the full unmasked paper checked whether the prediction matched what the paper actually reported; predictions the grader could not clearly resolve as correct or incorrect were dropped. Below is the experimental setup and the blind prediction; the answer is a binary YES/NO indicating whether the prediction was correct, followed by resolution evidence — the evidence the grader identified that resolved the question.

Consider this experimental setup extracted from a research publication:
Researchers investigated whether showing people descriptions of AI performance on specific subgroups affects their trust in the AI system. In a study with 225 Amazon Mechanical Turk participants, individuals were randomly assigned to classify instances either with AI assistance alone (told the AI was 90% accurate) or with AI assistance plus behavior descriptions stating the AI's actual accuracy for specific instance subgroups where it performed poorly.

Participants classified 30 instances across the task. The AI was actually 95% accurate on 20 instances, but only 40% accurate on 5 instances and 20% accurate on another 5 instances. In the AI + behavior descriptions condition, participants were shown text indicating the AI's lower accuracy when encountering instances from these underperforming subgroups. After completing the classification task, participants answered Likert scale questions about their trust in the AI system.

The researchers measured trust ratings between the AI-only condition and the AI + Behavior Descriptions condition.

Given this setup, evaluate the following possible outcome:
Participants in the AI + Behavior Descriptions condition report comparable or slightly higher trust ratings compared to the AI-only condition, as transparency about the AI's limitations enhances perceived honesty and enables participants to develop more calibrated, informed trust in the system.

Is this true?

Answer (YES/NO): YES